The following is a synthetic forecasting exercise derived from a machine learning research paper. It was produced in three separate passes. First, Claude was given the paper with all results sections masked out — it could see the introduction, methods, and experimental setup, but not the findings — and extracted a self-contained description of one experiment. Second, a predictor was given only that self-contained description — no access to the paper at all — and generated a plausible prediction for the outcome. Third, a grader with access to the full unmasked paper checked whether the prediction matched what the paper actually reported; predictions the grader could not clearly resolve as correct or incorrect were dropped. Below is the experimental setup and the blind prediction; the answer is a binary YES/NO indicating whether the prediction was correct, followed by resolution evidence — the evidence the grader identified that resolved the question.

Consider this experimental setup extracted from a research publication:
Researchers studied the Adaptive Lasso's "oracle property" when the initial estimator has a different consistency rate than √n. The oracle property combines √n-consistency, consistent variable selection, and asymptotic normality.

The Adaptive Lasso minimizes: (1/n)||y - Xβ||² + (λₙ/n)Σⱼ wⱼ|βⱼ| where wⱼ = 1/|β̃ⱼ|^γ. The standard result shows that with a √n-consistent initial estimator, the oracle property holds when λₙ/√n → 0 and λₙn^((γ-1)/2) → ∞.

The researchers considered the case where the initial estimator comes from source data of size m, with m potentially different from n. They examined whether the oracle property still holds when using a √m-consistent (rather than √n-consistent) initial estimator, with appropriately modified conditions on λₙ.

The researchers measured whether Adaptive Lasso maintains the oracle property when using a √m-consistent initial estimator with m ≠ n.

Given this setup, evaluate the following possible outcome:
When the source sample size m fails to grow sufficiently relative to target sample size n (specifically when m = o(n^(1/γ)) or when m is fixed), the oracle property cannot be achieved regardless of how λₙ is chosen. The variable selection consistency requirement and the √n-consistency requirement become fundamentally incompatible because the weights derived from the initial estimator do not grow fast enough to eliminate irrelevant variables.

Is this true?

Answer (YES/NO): NO